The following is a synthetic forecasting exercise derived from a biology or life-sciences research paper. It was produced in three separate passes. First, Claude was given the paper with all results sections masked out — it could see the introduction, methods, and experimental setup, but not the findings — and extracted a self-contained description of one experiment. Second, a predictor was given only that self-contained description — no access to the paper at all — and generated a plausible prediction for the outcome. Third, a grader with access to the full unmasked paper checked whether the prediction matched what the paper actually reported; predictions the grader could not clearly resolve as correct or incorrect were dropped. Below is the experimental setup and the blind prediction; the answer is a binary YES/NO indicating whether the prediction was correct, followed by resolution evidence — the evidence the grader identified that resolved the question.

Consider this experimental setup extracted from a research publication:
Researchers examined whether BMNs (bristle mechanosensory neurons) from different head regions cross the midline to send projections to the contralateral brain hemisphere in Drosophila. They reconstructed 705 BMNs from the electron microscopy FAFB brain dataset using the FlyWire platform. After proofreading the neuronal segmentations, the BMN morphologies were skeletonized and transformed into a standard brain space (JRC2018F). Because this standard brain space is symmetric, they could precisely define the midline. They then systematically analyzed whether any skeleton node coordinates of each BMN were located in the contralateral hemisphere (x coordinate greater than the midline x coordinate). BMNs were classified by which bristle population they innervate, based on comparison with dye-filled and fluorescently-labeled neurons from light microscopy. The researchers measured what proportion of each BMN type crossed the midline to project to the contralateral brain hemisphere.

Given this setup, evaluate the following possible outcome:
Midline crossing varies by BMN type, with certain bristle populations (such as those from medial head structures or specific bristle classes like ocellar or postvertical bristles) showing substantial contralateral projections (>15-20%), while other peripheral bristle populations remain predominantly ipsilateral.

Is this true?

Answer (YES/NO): YES